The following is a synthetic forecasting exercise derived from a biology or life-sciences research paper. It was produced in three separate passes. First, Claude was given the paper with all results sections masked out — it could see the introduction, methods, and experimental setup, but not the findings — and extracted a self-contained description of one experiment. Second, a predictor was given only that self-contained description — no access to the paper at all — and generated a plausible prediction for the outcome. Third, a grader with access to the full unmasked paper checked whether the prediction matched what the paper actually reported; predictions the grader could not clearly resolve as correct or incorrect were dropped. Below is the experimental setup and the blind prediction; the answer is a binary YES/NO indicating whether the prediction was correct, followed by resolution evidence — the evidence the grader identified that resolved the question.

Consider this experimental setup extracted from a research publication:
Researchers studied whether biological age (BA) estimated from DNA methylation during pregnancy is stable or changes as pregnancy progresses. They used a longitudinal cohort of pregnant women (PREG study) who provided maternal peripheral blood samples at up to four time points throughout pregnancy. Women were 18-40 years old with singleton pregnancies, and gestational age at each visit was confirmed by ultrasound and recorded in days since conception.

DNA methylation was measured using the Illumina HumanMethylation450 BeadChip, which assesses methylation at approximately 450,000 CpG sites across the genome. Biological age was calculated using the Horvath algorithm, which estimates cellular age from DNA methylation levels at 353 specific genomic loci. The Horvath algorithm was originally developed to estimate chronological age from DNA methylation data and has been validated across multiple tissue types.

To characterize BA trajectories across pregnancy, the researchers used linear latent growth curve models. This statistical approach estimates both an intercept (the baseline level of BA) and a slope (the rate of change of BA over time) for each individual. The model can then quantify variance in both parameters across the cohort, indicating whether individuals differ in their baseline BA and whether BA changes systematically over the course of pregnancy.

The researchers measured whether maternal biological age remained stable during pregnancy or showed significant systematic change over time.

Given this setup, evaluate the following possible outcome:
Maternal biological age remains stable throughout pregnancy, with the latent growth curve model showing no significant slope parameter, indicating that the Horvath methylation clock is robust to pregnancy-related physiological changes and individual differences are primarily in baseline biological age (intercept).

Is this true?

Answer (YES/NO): YES